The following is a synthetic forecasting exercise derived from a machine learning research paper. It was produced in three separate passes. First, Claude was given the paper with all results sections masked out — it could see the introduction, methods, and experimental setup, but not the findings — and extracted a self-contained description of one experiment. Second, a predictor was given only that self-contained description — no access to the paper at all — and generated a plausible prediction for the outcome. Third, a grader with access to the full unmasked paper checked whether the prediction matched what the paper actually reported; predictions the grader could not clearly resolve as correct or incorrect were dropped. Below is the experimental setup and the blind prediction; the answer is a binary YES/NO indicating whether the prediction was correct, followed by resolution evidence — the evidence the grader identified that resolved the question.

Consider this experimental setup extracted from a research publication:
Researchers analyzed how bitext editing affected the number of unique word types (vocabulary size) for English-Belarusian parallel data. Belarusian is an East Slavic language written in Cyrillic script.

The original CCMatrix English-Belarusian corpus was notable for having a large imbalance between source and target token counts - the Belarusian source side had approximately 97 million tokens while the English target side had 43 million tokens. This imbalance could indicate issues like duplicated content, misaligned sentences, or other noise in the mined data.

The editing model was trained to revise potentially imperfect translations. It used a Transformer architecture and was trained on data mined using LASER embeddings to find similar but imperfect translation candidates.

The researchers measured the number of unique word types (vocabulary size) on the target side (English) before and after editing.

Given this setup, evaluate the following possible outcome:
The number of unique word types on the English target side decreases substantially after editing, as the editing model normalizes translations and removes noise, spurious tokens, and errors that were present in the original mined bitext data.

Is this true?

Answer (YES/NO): YES